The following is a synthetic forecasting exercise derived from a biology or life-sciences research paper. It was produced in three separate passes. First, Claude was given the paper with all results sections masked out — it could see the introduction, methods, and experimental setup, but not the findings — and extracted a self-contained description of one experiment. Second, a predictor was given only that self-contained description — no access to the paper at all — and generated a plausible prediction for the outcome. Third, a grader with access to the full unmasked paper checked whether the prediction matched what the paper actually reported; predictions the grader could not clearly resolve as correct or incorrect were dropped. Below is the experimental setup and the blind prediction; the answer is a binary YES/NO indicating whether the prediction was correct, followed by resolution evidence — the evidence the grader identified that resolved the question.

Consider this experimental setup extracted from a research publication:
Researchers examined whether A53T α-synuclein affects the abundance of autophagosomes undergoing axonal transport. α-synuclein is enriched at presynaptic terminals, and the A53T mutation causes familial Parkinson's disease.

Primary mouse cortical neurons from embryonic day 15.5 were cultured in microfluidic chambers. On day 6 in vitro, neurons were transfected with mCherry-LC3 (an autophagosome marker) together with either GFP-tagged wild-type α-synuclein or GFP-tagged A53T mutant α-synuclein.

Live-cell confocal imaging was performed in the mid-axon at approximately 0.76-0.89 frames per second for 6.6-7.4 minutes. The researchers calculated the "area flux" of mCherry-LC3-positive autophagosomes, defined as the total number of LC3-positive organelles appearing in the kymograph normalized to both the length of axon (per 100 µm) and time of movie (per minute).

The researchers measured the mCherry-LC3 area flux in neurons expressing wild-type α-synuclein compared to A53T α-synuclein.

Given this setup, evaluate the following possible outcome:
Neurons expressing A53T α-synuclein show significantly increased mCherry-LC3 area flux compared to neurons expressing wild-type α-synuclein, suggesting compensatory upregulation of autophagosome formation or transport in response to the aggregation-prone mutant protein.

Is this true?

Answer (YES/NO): YES